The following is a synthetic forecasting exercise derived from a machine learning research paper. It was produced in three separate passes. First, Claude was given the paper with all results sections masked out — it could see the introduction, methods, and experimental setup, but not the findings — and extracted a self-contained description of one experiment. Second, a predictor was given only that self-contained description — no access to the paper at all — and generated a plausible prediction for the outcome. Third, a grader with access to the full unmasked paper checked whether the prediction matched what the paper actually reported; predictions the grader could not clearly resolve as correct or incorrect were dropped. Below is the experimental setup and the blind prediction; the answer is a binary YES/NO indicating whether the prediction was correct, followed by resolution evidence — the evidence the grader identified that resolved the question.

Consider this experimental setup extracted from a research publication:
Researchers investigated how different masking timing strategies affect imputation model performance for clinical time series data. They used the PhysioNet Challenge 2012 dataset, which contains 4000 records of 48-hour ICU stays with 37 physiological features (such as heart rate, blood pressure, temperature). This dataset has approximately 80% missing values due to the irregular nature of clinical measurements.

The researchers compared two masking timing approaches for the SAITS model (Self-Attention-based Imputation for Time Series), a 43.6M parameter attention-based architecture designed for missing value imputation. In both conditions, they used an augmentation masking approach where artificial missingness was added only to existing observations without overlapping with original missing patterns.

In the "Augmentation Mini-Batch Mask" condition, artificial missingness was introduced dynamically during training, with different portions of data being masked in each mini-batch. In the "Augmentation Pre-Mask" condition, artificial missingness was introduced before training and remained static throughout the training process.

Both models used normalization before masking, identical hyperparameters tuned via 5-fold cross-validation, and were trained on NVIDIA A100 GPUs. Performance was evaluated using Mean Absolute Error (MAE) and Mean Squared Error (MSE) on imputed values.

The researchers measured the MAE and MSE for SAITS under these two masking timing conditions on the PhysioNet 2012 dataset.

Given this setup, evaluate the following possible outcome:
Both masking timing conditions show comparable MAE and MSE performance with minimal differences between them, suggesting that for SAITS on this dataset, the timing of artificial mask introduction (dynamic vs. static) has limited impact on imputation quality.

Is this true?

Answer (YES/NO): NO